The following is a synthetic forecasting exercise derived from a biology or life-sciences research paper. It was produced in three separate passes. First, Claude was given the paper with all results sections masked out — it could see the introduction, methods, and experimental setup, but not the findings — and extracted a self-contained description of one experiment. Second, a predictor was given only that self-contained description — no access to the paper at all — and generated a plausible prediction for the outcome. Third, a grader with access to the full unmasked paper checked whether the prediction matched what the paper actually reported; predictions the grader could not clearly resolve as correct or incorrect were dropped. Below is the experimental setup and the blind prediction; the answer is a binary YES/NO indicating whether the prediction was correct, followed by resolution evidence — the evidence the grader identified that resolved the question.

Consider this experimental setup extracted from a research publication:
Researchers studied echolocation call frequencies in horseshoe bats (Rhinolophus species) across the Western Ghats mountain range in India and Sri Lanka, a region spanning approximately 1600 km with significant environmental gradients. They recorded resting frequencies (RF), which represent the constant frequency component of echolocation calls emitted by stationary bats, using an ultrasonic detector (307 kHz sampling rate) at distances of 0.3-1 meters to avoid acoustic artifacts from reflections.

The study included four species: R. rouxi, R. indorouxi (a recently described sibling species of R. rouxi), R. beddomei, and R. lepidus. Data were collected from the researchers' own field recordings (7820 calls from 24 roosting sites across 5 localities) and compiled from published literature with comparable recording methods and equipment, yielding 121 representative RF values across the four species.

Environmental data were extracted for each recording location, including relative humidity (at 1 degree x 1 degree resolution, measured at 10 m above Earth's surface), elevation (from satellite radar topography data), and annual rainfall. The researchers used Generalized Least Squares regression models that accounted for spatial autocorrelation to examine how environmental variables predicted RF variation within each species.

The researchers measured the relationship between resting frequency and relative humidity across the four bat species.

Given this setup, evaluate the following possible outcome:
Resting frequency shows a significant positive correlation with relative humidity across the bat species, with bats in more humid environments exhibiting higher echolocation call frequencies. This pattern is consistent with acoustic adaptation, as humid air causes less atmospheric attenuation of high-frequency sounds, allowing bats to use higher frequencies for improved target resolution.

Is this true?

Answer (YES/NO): NO